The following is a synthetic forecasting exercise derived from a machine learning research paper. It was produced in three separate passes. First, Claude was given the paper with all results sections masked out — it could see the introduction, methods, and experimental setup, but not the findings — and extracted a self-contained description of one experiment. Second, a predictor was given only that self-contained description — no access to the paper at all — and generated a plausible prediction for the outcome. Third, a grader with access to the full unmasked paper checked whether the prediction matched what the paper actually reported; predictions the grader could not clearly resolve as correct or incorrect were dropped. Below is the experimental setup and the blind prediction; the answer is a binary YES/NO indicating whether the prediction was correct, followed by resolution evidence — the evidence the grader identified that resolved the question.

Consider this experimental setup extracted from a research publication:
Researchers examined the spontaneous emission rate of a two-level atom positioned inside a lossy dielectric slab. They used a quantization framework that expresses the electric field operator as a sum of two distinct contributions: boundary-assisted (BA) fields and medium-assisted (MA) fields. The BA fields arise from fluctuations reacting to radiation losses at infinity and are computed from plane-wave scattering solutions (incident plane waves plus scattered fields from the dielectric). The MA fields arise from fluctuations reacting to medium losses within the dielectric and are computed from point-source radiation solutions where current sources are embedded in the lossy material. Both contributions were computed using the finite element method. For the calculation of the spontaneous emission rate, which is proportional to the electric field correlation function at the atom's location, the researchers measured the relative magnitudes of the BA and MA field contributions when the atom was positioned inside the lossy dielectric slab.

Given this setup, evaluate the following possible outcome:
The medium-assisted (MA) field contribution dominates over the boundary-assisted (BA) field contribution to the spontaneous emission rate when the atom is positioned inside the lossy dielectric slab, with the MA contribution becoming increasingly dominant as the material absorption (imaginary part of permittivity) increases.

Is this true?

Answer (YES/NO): YES